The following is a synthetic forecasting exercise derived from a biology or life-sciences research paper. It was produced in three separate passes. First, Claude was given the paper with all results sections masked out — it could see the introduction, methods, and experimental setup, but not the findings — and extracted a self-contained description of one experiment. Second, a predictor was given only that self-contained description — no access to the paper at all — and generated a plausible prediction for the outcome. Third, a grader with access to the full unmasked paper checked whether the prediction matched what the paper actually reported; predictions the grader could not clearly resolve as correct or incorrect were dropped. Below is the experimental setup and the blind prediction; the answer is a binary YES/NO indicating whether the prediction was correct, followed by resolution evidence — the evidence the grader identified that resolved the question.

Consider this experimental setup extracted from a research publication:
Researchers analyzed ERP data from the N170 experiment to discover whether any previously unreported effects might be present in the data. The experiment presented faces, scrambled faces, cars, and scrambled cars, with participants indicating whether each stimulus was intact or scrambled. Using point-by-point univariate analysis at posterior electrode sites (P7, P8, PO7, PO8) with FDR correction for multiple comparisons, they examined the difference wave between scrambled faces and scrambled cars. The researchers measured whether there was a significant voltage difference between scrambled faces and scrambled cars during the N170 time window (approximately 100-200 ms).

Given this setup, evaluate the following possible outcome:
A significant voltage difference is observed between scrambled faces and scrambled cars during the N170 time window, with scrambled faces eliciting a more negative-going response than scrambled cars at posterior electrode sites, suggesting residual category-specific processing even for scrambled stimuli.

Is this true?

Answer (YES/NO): NO